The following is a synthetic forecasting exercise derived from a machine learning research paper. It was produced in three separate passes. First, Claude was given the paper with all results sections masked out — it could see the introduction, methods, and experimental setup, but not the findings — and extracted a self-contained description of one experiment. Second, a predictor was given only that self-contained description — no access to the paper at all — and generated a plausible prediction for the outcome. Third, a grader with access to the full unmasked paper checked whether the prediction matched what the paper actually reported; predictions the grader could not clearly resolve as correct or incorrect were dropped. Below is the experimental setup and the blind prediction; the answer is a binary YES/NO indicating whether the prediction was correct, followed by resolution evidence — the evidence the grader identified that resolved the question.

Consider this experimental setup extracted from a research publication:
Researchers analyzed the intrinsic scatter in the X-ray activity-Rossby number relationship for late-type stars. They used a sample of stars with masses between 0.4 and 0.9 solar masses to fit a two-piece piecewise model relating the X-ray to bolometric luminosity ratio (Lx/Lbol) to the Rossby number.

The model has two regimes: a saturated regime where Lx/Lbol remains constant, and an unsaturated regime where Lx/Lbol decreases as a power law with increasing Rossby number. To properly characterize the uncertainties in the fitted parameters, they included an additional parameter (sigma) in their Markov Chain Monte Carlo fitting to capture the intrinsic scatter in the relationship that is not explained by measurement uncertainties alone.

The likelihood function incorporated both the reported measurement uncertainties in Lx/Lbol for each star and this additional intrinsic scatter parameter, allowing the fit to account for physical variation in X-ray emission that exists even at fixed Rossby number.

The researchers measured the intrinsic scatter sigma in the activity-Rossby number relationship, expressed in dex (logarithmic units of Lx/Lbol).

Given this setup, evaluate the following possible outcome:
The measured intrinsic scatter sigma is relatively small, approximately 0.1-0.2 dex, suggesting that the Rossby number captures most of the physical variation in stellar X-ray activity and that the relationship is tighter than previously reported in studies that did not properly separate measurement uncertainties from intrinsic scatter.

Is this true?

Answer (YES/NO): NO